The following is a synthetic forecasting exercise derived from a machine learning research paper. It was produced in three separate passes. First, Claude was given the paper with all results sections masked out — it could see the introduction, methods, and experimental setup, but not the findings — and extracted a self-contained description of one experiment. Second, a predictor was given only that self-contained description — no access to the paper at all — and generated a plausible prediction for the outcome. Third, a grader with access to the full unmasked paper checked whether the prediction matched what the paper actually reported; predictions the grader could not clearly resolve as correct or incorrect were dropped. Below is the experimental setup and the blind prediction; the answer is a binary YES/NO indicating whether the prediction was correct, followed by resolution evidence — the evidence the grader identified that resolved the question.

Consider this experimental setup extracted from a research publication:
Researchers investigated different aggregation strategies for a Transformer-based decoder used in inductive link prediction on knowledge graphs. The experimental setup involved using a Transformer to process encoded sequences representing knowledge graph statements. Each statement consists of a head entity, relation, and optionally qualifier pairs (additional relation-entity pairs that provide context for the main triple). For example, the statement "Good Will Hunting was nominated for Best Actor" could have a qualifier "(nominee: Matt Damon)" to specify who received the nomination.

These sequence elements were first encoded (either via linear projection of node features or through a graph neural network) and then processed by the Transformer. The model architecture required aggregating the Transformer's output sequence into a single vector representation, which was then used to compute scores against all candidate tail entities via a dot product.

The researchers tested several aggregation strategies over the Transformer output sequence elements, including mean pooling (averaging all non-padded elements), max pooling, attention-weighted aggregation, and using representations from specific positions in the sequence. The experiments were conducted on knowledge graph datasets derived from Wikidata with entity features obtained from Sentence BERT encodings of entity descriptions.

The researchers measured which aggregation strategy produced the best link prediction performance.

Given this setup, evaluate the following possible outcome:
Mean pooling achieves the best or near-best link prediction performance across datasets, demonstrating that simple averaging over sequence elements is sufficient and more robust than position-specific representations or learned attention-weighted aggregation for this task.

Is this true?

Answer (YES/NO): YES